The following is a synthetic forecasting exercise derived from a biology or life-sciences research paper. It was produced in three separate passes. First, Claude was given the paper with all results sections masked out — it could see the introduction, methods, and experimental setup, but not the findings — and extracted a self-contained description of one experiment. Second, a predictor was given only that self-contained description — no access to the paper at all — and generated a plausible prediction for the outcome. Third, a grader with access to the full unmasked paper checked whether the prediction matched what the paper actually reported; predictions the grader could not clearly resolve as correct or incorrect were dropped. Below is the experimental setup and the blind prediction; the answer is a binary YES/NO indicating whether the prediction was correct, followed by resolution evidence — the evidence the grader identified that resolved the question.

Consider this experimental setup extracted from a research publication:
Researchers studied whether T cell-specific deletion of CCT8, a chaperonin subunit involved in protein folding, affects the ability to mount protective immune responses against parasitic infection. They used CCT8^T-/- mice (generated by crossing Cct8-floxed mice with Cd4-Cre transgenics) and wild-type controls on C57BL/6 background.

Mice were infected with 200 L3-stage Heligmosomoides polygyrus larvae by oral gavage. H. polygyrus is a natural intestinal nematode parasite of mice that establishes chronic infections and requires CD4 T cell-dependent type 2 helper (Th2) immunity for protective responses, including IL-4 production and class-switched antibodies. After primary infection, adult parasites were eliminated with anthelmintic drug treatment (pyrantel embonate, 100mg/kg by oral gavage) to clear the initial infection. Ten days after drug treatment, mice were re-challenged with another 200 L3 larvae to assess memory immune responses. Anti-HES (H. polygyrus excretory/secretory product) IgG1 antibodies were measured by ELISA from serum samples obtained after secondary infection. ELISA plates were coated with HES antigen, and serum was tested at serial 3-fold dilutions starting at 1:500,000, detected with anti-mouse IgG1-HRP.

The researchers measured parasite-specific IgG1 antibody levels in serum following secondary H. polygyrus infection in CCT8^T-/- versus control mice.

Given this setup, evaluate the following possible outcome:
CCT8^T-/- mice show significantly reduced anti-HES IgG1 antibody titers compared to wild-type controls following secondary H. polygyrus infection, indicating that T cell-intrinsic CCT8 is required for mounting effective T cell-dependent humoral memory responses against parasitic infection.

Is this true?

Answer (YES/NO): YES